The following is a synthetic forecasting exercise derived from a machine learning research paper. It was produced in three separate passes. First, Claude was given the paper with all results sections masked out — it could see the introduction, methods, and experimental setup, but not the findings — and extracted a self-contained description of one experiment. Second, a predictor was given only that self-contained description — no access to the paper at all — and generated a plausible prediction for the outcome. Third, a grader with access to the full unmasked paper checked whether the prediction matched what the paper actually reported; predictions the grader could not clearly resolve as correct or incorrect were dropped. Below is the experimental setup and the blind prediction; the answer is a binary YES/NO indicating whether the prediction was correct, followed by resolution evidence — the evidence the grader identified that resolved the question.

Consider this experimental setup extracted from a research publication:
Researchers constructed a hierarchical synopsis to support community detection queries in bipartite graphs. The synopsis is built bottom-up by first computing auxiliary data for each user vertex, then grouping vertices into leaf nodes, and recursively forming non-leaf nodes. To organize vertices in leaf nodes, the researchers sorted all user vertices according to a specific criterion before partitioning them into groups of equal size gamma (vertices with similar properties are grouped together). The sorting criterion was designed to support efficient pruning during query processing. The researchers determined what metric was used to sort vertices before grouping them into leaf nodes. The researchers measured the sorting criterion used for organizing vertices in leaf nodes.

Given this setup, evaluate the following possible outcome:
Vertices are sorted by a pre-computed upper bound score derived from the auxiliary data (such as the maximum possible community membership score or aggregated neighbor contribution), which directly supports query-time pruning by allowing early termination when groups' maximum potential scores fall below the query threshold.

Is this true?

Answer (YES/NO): YES